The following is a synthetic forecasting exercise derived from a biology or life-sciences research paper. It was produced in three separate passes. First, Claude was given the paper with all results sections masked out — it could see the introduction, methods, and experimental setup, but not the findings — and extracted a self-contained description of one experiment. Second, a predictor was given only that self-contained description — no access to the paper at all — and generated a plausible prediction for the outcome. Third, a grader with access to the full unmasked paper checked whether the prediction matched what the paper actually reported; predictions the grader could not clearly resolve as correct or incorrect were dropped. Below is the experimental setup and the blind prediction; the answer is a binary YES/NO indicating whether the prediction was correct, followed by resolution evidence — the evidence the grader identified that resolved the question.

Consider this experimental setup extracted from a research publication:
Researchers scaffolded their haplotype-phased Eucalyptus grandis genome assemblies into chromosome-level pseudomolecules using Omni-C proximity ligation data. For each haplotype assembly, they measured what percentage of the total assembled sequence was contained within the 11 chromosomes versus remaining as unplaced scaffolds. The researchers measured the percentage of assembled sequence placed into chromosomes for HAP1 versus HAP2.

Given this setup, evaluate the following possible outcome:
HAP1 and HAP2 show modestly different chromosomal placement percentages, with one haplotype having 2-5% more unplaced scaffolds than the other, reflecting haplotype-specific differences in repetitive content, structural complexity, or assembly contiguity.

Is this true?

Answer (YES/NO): NO